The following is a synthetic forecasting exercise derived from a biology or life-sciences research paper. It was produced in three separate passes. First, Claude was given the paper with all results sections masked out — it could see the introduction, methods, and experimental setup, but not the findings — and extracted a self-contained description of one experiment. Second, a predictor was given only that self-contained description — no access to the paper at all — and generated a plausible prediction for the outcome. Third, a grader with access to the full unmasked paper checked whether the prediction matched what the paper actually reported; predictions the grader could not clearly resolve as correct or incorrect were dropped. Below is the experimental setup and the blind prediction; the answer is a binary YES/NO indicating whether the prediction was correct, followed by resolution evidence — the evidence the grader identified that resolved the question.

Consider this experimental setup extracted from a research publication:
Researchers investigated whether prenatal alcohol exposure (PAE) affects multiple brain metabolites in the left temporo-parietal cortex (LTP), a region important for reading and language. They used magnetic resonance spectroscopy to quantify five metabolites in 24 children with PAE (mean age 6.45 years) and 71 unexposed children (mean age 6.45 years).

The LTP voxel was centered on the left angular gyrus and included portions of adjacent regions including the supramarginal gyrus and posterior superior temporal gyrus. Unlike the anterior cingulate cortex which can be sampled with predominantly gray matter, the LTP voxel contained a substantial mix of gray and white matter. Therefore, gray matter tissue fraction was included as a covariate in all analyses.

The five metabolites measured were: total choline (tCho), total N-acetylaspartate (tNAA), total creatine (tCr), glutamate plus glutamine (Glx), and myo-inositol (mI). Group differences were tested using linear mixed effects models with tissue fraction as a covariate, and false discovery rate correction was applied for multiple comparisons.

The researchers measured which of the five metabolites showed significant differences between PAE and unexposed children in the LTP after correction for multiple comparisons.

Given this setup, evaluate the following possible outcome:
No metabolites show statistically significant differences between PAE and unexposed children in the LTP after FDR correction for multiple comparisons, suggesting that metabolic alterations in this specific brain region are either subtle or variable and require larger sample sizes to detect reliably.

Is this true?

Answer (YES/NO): YES